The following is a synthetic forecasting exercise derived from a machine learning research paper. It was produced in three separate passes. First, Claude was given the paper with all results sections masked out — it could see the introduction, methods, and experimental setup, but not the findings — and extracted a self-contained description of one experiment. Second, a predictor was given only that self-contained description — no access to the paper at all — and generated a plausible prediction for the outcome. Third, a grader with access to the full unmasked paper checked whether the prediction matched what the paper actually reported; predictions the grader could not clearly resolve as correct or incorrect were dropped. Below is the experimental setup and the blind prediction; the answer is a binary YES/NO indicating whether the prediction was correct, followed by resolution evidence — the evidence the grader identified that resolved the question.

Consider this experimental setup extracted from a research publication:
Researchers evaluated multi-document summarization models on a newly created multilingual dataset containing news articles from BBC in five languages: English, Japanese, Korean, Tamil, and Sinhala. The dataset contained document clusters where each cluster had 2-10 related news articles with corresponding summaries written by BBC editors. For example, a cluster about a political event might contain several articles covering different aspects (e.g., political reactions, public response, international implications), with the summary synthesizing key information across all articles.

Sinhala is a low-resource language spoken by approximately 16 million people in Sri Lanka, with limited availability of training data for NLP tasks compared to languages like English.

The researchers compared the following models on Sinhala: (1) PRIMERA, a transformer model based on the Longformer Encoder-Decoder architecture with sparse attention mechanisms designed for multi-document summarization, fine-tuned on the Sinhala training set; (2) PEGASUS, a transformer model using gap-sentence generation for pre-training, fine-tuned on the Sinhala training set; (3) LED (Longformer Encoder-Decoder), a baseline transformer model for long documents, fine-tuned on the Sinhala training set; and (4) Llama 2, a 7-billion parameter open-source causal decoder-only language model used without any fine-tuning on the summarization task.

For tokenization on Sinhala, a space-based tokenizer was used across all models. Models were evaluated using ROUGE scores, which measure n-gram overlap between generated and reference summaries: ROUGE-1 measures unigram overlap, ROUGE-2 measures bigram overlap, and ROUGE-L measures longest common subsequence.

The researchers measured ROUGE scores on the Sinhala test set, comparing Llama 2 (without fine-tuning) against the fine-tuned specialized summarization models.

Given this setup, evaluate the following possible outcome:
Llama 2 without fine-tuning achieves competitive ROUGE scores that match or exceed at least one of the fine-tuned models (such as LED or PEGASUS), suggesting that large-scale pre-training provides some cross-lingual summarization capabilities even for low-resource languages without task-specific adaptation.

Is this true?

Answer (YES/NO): YES